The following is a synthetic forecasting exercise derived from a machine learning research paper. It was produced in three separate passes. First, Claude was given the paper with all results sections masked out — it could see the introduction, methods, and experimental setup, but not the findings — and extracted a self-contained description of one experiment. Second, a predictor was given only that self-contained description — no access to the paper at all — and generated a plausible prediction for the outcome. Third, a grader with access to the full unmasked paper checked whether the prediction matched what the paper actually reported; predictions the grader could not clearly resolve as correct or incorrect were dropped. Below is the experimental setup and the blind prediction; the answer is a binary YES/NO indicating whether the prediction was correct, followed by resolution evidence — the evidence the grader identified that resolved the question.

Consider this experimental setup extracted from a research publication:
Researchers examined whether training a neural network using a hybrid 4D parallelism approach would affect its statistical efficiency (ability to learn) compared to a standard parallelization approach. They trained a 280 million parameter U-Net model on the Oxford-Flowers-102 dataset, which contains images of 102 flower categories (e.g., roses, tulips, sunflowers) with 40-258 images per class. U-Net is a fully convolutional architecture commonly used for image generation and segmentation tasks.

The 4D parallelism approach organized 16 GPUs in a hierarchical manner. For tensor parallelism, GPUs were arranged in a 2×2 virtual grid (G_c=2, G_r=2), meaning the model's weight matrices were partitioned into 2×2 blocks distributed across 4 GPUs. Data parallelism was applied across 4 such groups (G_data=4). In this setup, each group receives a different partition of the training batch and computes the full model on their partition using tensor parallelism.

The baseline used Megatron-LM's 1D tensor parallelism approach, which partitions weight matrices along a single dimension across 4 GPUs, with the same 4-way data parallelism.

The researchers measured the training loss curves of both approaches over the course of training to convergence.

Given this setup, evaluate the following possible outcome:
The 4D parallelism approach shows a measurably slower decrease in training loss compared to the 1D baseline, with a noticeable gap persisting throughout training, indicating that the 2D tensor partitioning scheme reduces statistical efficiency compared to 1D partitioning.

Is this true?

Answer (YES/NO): NO